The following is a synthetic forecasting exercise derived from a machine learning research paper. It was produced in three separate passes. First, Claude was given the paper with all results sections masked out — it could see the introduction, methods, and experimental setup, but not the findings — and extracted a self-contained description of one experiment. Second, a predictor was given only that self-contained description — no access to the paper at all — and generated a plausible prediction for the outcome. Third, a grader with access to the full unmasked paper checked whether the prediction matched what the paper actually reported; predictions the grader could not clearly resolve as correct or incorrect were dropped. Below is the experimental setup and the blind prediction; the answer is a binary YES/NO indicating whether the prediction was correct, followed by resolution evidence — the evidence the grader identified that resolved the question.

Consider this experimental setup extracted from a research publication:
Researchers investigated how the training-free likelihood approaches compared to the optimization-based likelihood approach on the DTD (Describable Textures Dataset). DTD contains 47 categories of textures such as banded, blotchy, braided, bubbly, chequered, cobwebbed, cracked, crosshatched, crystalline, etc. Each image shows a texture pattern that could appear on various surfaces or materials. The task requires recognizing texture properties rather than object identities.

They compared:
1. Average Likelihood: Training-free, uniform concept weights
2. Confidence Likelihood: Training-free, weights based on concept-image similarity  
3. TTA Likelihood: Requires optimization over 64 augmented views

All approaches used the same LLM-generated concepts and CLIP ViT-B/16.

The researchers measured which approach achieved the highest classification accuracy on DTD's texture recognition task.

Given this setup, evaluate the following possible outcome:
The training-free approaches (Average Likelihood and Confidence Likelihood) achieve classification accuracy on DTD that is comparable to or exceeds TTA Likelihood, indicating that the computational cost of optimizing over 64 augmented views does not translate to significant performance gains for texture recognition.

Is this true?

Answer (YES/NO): NO